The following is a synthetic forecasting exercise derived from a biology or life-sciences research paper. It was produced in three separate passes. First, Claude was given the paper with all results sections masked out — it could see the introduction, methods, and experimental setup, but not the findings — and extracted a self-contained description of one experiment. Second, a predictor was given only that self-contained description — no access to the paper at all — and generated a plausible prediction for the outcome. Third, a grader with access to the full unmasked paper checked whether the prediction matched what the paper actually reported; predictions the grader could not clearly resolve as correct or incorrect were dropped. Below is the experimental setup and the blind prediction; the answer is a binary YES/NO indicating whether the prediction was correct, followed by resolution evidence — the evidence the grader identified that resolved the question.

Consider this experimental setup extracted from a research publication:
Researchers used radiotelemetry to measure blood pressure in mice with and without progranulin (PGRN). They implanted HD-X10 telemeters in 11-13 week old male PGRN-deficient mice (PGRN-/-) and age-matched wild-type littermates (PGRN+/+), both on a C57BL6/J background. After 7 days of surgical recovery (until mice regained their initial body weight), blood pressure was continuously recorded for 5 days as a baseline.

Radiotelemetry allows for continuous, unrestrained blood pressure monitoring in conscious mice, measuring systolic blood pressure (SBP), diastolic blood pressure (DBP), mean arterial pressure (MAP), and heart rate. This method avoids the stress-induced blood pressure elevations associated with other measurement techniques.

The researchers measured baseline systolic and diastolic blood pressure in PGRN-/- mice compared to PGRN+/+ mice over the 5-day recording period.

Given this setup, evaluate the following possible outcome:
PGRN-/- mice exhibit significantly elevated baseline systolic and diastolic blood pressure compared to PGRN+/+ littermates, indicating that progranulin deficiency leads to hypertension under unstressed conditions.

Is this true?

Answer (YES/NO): YES